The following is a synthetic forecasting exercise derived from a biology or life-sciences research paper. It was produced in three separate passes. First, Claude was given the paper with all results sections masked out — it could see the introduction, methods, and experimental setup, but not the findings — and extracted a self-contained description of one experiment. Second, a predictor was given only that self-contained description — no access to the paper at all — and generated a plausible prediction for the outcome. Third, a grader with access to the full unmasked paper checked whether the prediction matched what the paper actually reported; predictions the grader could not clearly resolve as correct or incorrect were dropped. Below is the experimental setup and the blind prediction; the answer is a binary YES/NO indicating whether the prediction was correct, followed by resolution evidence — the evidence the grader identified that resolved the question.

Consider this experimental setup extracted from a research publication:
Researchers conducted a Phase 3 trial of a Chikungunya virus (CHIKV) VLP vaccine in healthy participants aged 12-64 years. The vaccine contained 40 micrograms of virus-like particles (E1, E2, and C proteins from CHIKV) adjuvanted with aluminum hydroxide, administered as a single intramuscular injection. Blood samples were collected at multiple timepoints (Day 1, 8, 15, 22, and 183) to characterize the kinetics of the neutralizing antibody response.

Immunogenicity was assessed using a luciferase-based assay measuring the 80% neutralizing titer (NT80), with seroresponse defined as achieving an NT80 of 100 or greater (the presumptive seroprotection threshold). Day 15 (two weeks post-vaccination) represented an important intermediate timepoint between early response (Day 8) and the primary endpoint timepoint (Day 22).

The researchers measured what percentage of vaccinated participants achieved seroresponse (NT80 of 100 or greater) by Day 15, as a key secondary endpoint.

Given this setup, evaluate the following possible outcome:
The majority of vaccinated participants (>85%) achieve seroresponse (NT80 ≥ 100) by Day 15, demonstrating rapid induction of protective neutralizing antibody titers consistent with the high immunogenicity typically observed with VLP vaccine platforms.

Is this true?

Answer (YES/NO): YES